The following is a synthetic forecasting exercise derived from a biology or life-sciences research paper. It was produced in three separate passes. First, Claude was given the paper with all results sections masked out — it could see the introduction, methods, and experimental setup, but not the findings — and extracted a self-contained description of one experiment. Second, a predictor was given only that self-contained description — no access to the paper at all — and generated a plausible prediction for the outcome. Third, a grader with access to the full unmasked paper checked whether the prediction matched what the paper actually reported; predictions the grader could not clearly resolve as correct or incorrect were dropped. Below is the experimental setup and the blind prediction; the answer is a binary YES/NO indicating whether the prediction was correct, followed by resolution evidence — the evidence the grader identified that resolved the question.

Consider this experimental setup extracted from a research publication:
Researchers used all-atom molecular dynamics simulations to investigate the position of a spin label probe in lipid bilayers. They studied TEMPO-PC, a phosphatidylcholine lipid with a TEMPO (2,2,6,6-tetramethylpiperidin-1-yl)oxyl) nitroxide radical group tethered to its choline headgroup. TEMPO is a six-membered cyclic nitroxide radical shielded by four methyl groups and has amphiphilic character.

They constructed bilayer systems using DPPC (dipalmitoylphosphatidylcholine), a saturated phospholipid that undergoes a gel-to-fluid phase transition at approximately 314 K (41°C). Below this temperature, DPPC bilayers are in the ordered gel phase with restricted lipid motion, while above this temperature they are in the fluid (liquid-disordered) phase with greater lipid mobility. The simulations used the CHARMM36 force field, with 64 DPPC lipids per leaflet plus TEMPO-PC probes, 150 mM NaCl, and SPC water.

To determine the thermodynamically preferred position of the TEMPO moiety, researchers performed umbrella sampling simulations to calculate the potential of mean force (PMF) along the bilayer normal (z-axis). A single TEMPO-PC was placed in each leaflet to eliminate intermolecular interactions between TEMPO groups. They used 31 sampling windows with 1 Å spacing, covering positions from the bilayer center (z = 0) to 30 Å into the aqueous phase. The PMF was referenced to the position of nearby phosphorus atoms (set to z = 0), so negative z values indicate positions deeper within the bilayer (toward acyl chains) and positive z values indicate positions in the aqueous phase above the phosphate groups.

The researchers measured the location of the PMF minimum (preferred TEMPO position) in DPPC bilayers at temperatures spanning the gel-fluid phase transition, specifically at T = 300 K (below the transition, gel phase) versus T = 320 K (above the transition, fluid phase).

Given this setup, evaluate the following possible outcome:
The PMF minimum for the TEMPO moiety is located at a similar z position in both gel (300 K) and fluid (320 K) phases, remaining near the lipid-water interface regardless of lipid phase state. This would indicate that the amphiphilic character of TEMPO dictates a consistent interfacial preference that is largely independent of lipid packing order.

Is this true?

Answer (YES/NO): NO